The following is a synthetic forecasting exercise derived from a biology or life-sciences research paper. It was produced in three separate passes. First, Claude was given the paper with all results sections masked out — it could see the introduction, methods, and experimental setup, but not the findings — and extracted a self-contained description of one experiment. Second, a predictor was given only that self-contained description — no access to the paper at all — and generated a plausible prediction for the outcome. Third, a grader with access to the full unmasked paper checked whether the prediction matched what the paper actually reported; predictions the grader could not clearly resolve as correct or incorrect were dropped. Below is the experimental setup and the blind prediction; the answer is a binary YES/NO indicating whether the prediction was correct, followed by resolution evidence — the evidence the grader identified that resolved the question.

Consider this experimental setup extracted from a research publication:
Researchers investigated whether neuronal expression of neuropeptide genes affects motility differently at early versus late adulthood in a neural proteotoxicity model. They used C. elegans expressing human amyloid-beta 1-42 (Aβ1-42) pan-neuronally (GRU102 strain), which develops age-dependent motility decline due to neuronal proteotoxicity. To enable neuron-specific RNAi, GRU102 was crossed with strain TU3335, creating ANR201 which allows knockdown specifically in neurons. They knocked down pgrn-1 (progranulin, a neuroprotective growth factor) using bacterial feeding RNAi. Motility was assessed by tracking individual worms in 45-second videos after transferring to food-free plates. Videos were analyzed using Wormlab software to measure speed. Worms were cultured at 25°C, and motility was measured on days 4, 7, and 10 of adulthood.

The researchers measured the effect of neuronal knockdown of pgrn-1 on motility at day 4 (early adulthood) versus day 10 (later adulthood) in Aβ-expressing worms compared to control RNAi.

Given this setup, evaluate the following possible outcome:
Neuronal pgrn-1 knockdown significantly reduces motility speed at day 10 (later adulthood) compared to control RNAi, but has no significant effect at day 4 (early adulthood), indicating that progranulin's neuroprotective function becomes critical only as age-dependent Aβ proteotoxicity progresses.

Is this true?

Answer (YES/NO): NO